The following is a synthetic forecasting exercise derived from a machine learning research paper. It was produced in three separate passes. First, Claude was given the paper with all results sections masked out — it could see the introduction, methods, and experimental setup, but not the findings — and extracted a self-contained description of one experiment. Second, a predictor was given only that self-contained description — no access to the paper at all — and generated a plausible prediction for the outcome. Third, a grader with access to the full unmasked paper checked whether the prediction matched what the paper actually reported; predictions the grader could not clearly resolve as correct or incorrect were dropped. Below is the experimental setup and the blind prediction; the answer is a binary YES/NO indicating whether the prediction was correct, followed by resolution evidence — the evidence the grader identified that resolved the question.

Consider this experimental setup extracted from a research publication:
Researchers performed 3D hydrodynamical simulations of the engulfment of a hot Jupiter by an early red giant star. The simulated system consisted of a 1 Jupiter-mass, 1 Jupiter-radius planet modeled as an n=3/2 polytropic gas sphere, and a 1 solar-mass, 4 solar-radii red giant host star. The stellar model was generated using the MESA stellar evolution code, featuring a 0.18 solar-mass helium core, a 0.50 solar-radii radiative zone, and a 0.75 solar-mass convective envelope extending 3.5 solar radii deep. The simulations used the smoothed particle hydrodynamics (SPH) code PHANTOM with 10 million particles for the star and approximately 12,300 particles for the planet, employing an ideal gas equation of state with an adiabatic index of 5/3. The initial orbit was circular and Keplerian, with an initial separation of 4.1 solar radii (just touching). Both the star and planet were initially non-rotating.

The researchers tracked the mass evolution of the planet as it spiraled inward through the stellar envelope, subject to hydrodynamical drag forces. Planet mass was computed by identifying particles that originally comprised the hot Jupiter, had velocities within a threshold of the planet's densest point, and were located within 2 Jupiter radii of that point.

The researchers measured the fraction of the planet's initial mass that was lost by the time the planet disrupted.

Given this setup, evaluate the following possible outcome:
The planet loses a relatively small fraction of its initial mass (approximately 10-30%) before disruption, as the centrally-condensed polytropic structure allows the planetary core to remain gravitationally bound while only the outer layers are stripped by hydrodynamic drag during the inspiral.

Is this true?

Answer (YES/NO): NO